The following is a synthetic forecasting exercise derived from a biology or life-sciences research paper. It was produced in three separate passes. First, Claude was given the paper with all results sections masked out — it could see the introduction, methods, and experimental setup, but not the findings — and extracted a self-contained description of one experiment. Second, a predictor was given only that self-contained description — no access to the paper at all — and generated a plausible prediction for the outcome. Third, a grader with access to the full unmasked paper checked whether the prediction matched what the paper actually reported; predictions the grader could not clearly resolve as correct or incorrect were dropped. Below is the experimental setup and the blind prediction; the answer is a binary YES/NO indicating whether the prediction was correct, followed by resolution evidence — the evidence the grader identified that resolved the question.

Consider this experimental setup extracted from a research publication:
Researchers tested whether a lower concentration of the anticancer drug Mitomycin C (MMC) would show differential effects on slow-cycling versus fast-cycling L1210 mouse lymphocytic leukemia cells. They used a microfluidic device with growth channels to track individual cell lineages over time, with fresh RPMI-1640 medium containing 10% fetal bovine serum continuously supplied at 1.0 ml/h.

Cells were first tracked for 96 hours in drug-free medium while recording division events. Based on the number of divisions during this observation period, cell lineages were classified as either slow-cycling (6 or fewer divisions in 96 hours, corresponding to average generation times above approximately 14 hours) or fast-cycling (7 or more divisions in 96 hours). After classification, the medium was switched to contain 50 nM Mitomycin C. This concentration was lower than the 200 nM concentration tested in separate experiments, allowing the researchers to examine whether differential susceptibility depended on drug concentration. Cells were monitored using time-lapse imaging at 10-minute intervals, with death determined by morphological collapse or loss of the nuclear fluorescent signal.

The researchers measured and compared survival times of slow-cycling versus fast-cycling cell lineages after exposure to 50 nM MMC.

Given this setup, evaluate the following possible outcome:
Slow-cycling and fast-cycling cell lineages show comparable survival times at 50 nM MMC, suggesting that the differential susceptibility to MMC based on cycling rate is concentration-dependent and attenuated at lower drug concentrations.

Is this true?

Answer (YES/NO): NO